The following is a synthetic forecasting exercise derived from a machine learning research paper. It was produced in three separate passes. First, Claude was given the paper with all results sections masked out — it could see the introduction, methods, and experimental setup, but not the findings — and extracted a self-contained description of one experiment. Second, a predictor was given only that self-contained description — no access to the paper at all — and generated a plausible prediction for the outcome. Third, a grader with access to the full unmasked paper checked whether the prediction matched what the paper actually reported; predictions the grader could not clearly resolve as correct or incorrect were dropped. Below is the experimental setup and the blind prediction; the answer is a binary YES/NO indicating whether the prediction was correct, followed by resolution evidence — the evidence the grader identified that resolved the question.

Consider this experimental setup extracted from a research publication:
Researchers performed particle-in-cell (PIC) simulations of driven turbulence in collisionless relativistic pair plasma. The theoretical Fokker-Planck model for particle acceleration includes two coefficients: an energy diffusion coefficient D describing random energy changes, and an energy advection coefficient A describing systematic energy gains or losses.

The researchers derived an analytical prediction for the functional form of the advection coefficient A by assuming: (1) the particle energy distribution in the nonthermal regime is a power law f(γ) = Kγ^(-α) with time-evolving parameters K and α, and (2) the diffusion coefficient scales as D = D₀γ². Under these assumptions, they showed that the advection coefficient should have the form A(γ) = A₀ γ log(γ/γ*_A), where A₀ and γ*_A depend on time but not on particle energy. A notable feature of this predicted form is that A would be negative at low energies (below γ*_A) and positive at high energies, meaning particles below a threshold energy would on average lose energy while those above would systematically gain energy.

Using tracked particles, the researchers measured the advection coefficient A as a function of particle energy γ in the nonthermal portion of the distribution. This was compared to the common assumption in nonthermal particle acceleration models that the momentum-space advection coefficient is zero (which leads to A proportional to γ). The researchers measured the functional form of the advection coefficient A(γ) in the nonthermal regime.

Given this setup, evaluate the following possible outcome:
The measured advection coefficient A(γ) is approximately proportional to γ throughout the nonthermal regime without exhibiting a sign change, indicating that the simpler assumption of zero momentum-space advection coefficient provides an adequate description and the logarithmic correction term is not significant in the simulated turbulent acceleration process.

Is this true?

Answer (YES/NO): NO